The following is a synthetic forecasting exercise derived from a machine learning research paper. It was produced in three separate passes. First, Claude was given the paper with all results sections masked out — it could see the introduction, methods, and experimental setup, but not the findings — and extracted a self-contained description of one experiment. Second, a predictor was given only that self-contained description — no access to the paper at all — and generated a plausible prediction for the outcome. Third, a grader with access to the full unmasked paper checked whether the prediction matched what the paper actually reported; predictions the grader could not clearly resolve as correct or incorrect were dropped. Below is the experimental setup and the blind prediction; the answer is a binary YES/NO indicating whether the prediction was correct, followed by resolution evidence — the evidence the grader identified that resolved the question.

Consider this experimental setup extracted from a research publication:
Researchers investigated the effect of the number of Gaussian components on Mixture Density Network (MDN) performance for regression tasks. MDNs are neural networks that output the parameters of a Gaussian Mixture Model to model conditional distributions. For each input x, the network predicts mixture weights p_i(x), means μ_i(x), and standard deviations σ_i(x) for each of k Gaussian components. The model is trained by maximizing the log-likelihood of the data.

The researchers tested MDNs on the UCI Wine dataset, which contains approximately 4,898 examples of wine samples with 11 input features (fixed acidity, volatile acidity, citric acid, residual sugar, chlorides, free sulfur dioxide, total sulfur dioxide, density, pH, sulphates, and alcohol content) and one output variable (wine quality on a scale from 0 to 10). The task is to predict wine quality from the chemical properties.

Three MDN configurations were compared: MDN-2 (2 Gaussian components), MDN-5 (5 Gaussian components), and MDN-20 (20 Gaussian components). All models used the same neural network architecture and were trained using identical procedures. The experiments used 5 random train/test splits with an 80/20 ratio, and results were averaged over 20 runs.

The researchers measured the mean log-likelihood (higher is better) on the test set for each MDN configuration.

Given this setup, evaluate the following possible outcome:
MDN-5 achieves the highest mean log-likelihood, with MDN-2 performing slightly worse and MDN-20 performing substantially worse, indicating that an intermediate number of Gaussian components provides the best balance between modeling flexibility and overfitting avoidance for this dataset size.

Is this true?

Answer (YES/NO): NO